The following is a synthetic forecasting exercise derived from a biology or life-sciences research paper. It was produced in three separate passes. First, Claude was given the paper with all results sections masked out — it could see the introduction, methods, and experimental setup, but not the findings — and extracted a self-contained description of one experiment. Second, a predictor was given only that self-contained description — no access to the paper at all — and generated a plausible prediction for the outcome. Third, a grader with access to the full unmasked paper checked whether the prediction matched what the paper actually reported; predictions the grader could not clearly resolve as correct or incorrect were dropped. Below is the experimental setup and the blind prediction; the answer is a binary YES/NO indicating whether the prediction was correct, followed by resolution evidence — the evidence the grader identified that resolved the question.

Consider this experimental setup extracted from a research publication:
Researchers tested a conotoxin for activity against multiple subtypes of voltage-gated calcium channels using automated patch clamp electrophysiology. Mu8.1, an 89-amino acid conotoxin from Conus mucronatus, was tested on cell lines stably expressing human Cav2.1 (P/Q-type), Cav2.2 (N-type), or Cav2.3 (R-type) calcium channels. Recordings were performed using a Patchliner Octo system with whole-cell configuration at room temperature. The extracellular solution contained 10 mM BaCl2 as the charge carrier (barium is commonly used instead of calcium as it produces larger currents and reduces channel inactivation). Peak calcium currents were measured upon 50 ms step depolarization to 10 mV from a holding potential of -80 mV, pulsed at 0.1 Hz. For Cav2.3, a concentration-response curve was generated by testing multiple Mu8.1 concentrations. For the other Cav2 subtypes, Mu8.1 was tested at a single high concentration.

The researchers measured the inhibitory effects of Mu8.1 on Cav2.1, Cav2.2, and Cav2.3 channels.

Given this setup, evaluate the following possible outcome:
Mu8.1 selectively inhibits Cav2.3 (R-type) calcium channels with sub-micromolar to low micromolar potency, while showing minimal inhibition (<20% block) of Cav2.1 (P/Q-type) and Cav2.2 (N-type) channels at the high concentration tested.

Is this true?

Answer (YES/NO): NO